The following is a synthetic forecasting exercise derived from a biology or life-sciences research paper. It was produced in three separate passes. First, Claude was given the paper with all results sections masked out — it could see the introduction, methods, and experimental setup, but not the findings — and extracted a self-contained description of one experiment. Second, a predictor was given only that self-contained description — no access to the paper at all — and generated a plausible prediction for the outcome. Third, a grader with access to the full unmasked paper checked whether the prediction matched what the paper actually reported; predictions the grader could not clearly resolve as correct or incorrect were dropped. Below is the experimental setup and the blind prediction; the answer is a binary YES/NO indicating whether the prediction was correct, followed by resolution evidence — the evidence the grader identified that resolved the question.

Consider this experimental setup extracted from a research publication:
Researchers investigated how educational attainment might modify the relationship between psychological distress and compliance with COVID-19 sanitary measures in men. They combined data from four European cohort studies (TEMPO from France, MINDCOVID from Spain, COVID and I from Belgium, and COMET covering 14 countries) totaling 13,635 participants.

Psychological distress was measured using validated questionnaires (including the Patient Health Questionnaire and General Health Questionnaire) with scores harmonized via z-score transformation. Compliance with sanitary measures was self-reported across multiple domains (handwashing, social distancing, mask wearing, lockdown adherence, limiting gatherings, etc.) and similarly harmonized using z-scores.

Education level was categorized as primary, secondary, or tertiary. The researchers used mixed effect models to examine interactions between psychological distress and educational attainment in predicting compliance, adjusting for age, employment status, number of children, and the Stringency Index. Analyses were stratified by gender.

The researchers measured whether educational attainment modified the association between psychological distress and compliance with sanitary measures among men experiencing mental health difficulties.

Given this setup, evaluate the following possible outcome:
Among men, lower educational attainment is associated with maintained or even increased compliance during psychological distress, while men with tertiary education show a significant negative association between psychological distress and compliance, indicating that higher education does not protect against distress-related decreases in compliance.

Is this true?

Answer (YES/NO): NO